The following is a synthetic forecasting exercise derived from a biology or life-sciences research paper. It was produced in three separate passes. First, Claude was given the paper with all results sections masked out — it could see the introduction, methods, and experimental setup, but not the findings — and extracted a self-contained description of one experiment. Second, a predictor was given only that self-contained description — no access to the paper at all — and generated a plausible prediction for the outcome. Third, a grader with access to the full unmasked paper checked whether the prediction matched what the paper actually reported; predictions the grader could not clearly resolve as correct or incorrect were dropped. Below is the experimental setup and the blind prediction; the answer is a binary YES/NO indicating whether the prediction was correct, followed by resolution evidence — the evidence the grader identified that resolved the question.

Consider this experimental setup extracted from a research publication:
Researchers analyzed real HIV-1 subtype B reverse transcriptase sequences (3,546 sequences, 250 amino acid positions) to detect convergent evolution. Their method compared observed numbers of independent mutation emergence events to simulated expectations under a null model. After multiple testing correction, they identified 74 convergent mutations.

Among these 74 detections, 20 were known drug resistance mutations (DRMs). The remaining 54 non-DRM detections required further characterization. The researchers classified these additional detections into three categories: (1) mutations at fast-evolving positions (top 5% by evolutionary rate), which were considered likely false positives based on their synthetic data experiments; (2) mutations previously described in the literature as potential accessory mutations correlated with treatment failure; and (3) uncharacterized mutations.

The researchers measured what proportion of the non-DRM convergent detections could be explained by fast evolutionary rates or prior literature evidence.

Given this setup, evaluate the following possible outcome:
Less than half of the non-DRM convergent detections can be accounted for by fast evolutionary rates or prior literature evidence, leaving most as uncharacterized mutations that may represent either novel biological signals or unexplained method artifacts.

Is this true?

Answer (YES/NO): NO